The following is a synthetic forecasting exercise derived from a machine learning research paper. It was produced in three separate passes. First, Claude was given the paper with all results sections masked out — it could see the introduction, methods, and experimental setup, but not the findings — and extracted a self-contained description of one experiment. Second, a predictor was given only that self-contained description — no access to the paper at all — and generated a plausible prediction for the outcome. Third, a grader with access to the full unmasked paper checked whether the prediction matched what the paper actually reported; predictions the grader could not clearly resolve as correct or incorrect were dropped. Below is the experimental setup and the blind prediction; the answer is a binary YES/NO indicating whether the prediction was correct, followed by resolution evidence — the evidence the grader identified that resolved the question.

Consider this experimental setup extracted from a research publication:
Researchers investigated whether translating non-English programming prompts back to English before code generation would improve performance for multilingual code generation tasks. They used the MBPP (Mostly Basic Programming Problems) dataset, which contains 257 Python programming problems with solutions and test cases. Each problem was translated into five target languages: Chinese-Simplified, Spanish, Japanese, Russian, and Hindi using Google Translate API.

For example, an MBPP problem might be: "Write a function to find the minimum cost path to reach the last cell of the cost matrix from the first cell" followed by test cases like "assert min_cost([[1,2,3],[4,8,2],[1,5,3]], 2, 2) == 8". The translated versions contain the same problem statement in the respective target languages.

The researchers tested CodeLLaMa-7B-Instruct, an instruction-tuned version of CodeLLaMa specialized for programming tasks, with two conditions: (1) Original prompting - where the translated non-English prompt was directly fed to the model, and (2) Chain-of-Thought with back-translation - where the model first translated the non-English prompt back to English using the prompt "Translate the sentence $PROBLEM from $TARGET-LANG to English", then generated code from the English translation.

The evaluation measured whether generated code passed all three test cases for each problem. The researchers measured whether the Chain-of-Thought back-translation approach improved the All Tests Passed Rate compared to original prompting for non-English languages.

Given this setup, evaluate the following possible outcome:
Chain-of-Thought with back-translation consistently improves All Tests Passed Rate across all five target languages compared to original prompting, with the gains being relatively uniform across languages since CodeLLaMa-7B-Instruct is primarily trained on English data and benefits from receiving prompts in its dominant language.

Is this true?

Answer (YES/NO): NO